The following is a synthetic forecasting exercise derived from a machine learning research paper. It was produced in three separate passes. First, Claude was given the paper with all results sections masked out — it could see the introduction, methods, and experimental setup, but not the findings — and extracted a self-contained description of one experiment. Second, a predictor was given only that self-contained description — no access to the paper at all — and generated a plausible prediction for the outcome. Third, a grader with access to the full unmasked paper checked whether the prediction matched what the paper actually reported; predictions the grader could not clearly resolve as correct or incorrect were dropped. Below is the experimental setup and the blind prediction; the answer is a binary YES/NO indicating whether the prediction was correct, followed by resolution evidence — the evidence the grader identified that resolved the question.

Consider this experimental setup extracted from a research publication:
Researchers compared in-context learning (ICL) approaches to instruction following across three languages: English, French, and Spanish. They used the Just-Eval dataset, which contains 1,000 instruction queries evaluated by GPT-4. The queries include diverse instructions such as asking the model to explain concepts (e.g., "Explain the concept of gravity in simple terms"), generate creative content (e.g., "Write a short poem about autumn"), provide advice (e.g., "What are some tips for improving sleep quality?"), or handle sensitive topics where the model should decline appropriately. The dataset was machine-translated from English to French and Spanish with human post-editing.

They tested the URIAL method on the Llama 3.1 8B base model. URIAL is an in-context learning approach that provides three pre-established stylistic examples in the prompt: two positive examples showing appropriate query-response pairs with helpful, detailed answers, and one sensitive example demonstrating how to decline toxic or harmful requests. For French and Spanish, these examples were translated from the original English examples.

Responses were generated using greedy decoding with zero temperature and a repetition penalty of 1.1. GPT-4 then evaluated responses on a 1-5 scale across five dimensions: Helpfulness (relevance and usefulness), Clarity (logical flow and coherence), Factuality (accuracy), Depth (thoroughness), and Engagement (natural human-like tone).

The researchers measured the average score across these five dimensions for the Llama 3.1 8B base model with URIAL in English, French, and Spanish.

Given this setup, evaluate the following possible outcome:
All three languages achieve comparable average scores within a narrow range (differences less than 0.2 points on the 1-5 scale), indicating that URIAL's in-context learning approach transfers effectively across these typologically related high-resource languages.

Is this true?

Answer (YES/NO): NO